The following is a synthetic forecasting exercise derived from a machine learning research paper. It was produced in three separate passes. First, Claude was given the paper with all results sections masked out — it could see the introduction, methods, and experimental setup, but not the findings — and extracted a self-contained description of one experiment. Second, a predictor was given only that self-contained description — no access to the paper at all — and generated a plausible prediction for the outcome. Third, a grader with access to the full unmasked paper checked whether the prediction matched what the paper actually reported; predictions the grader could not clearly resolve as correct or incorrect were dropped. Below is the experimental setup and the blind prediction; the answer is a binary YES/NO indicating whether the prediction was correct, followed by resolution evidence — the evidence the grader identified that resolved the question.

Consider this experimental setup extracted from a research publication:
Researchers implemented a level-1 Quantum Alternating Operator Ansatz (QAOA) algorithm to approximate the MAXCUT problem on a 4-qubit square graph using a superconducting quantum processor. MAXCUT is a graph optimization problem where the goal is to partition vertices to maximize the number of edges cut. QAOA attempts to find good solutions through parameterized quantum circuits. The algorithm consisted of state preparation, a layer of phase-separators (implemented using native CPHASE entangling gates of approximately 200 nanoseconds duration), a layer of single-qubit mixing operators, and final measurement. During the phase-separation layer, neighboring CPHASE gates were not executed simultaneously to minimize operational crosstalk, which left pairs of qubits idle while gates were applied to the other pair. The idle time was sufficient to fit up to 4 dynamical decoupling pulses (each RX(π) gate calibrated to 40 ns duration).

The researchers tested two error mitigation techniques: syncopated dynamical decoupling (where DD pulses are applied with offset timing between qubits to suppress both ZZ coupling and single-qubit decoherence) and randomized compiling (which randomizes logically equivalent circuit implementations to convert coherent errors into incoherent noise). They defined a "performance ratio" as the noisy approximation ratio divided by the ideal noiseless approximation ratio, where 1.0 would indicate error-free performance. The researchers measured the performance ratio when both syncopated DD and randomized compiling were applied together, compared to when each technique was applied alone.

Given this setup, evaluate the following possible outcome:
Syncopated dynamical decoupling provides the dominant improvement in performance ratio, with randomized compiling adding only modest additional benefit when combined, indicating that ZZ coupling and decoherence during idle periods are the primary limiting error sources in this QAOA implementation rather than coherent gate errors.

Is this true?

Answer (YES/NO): NO